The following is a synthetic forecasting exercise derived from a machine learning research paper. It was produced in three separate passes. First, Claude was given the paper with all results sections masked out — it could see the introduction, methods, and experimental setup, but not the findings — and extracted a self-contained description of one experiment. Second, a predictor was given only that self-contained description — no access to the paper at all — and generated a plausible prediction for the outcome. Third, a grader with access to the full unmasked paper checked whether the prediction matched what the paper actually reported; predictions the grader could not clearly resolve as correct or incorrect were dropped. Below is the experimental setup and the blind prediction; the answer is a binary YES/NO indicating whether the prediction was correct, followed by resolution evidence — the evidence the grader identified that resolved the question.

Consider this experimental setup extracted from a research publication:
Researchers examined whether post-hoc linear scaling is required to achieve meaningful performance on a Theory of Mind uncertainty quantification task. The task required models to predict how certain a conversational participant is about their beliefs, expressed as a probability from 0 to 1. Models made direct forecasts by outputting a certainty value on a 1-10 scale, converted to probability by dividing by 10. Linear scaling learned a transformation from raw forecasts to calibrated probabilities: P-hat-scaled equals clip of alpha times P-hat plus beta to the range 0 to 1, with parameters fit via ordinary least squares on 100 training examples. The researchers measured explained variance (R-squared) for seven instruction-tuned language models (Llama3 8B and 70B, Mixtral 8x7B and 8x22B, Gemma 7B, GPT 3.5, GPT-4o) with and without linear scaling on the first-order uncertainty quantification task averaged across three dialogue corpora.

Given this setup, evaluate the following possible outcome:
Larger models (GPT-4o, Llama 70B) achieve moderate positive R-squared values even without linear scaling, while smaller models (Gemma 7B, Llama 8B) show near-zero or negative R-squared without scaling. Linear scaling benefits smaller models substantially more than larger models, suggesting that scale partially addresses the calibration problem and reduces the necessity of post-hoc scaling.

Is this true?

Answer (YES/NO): NO